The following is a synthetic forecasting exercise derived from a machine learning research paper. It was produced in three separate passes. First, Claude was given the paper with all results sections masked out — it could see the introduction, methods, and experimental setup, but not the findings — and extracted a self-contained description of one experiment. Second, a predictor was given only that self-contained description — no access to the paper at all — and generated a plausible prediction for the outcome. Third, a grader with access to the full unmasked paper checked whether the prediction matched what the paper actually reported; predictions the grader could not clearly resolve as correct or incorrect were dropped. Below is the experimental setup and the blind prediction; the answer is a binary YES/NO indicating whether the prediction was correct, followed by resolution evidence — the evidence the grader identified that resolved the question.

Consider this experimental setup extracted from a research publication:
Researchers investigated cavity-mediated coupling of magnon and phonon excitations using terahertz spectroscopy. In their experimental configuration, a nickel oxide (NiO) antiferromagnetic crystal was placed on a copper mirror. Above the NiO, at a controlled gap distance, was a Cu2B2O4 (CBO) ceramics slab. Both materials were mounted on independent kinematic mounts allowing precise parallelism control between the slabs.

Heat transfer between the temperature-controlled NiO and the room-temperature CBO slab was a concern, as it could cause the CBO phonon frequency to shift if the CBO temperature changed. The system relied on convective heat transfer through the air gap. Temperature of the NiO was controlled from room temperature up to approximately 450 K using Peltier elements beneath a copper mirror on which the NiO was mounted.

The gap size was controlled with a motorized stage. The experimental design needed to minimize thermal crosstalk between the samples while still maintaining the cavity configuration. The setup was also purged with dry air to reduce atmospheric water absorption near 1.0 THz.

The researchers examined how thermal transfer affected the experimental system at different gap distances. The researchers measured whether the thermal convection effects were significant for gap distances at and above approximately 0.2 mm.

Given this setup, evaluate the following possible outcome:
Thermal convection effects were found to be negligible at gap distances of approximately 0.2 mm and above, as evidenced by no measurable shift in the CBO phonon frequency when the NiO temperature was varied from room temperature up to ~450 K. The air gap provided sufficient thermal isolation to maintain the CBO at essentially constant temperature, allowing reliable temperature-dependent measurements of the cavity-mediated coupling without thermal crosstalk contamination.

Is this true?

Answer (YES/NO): NO